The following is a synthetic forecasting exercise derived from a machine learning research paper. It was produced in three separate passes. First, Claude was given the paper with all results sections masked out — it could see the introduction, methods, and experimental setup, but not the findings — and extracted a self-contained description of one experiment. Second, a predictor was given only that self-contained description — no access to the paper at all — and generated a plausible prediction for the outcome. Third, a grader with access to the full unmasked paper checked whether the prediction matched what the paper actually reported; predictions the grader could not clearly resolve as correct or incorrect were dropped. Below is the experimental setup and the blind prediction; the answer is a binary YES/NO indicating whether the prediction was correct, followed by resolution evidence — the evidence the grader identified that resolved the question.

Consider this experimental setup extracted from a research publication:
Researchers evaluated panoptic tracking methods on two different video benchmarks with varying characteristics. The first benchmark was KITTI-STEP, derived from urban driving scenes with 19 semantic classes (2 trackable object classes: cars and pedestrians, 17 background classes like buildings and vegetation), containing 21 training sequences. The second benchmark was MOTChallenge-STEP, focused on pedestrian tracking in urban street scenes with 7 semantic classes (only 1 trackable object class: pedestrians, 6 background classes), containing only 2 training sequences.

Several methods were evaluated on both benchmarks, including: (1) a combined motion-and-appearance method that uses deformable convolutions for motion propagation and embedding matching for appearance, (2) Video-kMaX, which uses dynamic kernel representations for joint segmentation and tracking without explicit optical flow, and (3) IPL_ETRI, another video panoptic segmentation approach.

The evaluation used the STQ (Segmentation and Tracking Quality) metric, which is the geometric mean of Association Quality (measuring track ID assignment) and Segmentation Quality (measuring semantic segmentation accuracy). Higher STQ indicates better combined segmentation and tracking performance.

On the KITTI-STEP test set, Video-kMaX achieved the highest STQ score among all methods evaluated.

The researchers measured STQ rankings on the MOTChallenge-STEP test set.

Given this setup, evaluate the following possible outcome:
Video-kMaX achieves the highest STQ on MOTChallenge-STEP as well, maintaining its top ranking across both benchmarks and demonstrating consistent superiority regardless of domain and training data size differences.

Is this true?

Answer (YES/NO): NO